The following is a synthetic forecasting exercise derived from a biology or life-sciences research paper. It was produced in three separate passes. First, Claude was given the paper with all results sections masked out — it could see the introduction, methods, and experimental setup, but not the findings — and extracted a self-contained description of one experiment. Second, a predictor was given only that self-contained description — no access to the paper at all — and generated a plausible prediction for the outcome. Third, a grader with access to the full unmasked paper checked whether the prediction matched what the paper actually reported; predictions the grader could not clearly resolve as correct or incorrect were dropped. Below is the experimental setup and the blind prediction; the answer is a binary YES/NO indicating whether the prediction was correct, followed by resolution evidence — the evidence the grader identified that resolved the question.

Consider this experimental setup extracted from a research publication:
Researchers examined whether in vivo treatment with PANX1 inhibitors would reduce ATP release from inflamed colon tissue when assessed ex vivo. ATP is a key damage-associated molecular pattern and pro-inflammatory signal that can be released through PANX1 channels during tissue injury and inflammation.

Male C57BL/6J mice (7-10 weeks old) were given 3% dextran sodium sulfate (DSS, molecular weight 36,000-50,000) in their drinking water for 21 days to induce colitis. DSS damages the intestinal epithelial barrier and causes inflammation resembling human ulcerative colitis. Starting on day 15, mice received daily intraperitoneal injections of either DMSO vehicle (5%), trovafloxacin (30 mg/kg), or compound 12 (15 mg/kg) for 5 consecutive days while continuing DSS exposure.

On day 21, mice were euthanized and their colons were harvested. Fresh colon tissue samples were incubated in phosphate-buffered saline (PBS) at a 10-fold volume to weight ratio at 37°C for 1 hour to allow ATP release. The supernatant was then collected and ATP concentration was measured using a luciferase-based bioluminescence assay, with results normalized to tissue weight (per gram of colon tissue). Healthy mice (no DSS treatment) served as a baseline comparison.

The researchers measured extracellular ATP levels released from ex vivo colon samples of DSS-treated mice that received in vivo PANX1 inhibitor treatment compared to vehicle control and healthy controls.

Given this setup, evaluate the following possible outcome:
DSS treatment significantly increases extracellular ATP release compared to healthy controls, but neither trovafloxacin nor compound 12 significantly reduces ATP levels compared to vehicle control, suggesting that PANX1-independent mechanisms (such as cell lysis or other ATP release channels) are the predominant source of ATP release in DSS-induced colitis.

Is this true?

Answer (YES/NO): NO